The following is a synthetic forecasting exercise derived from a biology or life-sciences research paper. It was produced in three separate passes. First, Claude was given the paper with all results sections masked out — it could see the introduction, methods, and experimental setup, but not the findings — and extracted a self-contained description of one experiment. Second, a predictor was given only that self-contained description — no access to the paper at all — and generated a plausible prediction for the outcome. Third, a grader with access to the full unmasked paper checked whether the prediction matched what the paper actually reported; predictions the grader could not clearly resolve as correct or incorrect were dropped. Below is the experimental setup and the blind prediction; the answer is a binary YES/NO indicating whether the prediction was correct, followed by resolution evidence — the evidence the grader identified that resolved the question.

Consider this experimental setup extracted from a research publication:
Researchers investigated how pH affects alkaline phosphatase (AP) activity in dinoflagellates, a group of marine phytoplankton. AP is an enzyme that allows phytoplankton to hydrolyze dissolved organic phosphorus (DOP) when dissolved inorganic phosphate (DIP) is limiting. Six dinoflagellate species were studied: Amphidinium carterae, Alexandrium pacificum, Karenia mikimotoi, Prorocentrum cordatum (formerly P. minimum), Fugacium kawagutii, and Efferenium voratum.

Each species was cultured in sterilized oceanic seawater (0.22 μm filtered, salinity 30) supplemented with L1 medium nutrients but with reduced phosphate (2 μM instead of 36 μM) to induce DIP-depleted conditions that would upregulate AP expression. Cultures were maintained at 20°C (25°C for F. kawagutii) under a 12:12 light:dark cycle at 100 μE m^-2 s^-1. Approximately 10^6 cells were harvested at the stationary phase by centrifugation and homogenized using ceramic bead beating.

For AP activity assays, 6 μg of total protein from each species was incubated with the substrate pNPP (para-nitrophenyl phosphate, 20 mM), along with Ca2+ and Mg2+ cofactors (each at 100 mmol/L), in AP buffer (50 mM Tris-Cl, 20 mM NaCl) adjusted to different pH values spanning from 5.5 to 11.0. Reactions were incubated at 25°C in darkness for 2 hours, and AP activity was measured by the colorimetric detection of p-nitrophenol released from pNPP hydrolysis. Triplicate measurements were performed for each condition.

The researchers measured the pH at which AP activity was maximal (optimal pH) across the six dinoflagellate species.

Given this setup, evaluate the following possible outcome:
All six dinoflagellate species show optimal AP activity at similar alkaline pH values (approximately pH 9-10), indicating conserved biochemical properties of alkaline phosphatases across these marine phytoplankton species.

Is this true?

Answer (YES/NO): NO